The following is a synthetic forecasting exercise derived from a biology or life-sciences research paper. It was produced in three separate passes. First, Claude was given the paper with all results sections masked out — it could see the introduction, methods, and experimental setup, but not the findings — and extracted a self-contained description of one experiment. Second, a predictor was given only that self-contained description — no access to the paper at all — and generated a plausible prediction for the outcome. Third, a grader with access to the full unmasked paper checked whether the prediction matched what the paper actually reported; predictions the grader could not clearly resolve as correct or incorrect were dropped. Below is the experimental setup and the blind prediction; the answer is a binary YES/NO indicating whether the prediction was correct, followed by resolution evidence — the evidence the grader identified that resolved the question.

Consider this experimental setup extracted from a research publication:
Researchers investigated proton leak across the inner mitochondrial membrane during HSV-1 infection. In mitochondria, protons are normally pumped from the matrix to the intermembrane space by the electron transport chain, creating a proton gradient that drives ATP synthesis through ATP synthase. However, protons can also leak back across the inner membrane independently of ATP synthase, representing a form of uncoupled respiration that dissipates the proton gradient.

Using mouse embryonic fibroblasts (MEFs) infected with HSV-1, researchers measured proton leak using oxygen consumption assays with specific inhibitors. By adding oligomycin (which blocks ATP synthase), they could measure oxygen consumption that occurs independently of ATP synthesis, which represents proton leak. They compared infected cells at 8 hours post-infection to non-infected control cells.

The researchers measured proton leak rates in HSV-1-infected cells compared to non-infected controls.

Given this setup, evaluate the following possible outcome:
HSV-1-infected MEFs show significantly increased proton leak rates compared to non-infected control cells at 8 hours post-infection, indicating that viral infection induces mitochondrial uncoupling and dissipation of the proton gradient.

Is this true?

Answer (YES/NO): YES